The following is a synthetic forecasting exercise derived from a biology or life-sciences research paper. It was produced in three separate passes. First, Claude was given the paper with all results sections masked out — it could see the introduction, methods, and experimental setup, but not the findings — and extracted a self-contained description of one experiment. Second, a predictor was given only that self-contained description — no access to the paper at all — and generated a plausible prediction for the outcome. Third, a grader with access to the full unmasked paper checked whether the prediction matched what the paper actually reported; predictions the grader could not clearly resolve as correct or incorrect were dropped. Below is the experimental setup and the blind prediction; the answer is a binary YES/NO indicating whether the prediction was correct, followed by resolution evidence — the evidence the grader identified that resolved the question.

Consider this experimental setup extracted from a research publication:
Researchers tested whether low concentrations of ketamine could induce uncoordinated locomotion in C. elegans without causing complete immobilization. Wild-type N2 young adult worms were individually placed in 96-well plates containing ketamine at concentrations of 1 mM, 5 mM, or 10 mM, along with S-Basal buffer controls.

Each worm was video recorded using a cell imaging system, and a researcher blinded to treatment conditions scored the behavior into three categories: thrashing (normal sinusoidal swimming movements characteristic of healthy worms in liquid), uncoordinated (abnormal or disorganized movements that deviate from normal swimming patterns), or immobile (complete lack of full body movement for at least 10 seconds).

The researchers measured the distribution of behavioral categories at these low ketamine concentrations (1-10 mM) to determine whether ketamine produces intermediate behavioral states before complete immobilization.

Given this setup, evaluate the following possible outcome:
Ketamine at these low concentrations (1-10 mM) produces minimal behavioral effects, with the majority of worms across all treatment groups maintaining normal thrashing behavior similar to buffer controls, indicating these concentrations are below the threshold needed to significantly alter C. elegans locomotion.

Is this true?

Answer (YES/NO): NO